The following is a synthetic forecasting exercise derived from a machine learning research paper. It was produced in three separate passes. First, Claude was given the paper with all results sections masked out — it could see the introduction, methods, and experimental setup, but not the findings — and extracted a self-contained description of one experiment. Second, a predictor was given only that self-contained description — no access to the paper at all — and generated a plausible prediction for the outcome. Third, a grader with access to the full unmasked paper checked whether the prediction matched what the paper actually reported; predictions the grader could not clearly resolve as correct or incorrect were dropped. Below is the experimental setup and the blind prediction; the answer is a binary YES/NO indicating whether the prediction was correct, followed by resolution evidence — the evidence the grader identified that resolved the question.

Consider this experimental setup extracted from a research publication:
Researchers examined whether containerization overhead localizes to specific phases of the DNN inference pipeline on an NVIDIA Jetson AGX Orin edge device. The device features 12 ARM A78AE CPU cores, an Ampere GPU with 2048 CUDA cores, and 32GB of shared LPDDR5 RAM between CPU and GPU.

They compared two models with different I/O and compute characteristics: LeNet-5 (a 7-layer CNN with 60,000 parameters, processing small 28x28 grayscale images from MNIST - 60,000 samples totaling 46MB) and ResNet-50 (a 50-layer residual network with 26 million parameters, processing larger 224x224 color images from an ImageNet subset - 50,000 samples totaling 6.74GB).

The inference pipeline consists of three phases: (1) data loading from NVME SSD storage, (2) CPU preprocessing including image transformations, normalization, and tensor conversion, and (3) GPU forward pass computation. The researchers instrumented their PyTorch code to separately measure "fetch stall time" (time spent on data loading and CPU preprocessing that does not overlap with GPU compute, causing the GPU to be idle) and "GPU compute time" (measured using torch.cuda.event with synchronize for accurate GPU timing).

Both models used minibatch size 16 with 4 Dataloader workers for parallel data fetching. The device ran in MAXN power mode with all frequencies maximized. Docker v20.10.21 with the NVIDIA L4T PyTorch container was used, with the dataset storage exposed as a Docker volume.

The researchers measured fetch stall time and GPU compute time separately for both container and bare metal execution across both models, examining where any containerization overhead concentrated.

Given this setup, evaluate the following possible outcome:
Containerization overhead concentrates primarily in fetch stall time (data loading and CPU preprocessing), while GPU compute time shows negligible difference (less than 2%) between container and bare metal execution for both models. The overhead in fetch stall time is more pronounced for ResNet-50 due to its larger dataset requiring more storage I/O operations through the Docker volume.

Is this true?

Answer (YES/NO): NO